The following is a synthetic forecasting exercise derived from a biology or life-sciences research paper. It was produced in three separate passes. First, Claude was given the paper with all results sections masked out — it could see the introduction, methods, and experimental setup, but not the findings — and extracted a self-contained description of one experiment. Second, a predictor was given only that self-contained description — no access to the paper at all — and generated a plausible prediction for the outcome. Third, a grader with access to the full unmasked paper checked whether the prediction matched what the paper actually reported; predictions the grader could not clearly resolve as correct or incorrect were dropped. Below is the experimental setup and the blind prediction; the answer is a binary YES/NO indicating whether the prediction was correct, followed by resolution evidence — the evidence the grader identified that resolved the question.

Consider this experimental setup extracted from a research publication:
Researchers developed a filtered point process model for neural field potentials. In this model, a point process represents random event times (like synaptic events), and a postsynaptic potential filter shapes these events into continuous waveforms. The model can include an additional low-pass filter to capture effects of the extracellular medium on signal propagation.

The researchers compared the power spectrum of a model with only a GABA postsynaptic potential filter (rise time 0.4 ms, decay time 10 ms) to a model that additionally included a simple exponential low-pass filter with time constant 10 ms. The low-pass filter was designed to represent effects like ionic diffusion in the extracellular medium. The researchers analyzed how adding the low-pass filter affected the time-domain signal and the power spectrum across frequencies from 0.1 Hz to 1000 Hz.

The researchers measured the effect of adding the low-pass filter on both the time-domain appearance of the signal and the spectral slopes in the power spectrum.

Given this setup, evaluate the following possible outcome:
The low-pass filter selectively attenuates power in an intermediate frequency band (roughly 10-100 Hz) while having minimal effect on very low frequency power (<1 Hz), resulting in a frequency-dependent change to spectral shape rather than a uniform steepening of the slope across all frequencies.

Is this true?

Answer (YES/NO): NO